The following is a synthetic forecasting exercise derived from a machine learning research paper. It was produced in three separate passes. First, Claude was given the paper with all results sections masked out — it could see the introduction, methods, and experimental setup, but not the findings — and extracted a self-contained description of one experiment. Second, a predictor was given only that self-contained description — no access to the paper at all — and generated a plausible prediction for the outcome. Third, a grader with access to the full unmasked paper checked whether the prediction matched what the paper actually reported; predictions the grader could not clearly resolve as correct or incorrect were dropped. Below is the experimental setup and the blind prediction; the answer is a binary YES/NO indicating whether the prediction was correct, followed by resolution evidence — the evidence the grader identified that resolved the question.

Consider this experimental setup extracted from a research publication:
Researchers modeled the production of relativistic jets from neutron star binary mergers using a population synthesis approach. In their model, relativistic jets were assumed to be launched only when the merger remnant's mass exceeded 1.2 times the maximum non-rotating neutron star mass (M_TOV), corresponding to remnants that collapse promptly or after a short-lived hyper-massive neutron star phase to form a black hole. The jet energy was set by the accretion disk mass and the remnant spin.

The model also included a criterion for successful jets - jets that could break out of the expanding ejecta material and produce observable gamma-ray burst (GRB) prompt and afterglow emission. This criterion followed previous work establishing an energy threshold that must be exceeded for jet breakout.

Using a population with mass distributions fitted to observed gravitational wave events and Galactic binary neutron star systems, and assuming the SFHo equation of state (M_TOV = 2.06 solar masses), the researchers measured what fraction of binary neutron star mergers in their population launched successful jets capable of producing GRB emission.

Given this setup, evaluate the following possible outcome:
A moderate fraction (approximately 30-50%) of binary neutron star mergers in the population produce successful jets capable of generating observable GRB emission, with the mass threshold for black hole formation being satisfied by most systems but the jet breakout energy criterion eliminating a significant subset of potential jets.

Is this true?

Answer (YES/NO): NO